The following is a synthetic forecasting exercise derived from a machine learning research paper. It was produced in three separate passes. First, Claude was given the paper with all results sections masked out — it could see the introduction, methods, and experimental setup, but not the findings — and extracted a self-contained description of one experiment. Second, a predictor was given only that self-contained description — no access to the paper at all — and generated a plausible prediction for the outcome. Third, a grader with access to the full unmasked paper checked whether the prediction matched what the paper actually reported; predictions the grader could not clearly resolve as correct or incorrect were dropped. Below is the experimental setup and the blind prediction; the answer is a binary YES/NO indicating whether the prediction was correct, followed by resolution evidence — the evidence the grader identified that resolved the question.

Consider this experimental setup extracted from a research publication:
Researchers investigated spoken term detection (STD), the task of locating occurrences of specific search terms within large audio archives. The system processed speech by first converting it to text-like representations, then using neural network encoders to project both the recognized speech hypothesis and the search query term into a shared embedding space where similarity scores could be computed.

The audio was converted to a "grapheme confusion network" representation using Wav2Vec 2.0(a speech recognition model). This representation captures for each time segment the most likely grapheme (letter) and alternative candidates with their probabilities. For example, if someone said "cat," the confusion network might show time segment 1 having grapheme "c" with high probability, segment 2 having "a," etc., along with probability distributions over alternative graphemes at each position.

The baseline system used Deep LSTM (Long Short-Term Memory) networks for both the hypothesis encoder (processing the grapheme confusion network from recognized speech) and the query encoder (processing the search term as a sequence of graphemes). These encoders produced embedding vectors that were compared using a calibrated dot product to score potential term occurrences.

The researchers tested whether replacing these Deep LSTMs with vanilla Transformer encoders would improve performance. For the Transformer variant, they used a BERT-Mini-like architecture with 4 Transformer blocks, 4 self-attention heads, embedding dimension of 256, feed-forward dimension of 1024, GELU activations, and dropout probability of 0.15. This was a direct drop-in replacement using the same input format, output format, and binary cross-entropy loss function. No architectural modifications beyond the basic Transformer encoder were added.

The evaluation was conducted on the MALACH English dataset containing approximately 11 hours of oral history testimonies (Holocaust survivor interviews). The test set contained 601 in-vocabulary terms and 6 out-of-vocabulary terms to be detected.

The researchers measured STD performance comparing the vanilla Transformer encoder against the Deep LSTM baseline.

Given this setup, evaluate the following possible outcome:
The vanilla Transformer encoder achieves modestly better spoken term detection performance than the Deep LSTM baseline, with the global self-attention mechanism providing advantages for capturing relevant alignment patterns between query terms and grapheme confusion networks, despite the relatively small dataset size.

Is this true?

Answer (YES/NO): NO